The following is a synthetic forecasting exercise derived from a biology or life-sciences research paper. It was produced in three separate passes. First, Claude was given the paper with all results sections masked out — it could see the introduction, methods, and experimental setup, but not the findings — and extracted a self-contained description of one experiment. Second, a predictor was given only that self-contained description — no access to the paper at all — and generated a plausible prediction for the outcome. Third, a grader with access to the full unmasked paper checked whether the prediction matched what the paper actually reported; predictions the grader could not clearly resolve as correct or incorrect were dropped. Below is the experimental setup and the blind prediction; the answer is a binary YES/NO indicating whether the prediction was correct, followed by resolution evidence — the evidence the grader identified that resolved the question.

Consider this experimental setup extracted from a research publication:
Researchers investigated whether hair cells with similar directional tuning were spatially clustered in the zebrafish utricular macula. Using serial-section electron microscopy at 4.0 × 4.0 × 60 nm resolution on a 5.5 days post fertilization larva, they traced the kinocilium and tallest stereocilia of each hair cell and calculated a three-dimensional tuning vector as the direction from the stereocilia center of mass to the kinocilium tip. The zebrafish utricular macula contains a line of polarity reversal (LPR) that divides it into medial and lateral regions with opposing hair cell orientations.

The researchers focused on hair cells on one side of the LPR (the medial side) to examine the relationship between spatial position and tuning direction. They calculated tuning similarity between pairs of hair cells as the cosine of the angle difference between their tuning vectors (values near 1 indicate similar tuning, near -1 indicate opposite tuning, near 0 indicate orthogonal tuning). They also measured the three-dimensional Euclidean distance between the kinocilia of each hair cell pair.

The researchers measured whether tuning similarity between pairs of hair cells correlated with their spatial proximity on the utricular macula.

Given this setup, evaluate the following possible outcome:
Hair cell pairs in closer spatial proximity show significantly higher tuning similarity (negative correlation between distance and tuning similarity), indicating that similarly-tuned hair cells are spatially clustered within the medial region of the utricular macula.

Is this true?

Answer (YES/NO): YES